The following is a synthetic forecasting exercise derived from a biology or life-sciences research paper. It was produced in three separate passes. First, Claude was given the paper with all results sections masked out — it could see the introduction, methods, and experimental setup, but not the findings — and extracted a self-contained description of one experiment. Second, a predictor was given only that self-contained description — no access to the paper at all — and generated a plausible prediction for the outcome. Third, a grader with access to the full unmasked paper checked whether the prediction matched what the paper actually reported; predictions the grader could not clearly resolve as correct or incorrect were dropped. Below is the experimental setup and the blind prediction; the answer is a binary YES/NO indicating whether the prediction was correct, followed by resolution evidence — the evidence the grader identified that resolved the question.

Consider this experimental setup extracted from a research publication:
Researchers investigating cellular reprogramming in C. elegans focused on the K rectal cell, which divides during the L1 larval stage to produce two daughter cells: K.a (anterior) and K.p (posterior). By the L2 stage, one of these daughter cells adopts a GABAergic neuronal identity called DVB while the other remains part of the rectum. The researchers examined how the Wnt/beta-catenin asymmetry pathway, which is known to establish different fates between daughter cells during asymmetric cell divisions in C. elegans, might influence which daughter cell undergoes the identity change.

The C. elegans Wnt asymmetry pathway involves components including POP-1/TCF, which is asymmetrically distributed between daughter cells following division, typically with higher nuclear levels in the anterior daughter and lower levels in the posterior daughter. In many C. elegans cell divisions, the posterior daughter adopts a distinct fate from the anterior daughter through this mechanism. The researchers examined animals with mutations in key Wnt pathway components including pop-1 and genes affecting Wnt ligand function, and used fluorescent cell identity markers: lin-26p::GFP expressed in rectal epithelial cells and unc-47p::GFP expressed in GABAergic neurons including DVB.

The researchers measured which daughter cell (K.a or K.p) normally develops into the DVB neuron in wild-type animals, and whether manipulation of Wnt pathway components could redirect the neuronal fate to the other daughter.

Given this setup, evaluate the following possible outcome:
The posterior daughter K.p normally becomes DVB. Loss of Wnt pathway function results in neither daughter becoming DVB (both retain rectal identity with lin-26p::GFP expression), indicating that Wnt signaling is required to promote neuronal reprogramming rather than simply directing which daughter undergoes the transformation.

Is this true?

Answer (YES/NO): NO